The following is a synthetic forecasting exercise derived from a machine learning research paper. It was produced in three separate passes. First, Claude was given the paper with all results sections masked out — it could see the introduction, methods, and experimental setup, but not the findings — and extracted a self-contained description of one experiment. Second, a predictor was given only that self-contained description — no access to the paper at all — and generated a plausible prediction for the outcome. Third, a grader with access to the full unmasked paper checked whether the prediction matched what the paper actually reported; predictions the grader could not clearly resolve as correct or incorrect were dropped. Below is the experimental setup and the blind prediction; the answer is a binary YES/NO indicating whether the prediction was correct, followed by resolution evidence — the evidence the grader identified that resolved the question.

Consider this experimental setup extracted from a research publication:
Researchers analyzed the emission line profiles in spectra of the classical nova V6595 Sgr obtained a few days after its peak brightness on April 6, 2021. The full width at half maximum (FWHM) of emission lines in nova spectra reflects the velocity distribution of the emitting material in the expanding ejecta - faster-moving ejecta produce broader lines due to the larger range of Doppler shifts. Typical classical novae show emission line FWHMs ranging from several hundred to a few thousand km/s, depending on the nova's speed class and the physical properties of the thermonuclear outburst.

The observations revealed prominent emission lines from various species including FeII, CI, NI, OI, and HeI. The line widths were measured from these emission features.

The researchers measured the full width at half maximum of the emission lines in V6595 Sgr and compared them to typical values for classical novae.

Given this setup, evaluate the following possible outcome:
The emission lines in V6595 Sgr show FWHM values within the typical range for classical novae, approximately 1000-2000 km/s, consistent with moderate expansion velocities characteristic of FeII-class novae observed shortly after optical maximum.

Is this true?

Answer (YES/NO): NO